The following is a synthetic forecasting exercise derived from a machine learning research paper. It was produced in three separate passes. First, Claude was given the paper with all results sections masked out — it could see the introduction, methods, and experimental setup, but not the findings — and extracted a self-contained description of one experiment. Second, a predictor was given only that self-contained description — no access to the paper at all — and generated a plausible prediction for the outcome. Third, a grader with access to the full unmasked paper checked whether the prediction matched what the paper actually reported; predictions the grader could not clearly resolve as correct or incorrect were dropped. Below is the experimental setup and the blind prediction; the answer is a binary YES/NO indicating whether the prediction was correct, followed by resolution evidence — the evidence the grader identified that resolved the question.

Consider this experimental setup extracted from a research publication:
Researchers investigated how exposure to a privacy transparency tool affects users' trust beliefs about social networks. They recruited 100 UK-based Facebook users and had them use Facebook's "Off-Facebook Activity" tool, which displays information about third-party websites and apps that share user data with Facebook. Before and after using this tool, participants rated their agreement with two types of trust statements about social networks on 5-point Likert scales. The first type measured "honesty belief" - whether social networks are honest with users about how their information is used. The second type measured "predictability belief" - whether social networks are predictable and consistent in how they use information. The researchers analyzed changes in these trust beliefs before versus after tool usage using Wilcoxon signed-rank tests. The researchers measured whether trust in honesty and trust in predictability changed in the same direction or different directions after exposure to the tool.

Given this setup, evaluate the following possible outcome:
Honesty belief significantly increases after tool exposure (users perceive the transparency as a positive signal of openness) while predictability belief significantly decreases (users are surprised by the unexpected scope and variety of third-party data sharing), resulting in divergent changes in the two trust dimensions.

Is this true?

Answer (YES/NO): YES